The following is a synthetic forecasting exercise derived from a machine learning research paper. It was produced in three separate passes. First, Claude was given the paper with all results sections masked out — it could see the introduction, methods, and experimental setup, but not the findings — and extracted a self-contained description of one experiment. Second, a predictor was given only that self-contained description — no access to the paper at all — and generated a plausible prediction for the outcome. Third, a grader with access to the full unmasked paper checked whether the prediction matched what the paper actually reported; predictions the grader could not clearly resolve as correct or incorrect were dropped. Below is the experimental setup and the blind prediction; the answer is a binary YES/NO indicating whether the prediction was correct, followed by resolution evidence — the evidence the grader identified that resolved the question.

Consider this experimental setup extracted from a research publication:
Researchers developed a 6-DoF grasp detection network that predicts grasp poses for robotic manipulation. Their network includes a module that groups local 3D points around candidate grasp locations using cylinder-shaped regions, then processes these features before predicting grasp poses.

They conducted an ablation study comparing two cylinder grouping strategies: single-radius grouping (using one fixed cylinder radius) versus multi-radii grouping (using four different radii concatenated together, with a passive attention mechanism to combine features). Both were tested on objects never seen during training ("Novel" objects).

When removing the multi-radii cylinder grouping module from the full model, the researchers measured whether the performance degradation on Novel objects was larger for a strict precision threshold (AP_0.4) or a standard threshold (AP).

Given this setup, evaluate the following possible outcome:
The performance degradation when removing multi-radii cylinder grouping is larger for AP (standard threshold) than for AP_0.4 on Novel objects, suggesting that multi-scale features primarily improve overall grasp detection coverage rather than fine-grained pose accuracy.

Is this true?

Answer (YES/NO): NO